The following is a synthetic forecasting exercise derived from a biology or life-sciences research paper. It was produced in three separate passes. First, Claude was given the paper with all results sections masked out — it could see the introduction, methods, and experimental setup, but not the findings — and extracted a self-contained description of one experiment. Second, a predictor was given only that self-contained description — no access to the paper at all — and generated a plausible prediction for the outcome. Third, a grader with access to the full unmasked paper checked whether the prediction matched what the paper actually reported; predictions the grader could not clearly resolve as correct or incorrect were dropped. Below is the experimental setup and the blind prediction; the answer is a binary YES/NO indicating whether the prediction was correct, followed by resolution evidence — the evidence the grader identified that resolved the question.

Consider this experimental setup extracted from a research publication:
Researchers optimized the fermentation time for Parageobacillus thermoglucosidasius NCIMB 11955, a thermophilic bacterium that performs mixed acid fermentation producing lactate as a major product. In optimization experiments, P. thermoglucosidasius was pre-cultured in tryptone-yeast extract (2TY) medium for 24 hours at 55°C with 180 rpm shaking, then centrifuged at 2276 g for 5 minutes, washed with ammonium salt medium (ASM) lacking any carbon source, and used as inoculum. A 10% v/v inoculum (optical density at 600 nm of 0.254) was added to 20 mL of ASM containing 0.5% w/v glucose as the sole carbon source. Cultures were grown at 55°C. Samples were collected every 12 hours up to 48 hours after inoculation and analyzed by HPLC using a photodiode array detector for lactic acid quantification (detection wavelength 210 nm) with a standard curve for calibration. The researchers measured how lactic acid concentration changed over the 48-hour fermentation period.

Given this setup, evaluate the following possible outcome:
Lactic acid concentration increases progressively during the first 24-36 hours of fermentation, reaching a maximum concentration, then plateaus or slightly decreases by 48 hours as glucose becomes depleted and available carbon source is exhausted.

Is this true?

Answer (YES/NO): NO